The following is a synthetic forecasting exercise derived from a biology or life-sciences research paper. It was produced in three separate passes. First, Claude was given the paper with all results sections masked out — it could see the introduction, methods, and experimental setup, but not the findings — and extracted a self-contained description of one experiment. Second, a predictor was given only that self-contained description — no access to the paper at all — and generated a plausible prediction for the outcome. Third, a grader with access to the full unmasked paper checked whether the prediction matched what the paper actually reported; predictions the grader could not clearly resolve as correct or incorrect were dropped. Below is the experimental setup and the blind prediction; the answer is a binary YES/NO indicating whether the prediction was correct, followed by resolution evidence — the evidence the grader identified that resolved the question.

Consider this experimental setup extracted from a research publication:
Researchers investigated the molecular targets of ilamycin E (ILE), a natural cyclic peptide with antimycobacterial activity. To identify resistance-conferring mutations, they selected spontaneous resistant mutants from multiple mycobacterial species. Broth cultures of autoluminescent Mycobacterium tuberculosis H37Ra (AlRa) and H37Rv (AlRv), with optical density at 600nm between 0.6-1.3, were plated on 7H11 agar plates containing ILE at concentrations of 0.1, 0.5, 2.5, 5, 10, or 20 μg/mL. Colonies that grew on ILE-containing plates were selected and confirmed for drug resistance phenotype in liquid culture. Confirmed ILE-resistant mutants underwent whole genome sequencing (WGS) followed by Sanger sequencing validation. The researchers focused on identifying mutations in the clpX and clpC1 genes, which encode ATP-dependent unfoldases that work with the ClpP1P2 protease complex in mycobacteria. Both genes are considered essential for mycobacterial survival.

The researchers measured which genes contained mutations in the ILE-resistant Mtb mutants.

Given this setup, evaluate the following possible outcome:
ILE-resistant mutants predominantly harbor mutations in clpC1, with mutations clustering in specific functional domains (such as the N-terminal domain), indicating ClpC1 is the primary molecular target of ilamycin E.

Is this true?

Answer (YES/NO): NO